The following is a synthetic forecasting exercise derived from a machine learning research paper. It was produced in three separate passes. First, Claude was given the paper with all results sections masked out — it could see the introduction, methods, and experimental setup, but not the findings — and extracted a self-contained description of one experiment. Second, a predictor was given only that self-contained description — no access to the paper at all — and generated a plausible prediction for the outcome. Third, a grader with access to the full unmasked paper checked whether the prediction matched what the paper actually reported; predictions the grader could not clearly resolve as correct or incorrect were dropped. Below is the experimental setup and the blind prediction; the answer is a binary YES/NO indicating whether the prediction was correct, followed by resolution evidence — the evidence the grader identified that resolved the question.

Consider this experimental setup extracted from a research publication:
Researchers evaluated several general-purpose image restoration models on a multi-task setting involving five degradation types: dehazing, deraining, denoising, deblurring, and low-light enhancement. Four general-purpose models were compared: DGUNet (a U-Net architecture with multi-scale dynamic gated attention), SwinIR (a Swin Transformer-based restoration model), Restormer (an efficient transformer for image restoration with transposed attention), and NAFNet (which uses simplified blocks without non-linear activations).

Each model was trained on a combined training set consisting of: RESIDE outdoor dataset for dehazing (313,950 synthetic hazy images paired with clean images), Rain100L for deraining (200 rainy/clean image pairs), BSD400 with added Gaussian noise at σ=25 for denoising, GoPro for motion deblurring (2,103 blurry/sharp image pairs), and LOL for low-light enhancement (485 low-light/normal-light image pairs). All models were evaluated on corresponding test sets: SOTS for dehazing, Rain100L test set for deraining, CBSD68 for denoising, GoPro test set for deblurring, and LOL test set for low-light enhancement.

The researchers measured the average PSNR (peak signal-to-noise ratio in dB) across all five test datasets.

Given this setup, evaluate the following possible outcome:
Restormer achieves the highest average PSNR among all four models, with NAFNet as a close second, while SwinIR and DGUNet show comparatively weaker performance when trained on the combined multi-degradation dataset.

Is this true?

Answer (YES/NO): NO